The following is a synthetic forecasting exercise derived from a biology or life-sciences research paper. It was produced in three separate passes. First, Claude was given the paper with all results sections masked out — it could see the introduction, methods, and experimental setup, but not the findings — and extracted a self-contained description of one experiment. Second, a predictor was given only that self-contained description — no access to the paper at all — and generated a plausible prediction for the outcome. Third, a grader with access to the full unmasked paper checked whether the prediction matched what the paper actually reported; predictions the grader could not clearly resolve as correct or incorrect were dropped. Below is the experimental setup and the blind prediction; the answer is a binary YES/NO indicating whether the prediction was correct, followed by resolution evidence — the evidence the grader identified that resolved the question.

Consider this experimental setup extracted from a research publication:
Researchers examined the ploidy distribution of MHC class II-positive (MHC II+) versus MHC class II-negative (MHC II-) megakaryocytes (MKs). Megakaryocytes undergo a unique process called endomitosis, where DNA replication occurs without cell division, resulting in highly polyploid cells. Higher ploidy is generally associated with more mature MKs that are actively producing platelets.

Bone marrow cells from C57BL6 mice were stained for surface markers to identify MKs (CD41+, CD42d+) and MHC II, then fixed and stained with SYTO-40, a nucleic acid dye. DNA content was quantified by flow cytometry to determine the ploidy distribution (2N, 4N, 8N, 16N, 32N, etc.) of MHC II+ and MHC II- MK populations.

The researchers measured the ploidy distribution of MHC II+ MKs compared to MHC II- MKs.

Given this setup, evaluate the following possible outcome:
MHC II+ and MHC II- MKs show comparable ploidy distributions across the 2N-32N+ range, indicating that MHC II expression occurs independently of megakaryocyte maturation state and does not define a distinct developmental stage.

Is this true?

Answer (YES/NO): NO